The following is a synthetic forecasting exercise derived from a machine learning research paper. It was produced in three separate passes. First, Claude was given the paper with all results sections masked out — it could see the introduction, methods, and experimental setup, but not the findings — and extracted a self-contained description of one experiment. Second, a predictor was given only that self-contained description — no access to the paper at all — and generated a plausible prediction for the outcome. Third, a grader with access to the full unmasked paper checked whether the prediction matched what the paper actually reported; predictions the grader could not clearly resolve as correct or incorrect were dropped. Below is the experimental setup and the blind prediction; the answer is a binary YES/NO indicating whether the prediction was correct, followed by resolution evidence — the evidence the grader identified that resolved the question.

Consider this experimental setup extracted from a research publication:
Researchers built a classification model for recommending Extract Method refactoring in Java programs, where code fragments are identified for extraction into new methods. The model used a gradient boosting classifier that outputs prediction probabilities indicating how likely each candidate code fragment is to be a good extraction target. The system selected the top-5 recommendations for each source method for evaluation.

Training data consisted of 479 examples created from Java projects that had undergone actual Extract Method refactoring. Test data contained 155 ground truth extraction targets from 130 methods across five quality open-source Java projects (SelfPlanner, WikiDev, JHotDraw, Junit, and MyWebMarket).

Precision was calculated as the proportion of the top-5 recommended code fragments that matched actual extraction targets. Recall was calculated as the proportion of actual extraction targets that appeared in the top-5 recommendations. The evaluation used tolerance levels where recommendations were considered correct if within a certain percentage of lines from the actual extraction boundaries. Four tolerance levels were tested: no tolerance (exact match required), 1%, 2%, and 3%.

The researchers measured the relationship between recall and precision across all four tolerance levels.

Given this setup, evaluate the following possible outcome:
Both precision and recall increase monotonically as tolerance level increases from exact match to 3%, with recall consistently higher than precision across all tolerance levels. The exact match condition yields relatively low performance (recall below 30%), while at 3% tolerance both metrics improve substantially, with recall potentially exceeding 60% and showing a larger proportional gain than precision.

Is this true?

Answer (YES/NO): NO